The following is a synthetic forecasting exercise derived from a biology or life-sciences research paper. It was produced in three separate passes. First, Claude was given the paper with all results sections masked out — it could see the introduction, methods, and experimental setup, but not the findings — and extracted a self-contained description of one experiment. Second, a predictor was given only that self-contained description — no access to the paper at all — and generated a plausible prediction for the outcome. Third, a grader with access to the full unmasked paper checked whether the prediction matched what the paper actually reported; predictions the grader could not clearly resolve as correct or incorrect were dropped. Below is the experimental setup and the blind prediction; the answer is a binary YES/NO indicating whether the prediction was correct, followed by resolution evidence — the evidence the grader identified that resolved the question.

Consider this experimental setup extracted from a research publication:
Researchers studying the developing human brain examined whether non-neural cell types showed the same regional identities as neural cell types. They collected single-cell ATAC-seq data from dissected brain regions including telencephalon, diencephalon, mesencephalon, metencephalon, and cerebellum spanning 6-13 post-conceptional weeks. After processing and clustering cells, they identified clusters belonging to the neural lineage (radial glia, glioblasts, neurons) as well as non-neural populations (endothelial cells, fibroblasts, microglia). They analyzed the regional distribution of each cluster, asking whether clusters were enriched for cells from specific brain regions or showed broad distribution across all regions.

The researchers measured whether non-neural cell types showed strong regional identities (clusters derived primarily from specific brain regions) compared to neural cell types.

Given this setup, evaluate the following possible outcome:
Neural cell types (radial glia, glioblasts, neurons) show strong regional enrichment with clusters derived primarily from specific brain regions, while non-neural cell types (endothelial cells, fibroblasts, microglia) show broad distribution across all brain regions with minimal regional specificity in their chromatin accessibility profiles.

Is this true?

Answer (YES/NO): YES